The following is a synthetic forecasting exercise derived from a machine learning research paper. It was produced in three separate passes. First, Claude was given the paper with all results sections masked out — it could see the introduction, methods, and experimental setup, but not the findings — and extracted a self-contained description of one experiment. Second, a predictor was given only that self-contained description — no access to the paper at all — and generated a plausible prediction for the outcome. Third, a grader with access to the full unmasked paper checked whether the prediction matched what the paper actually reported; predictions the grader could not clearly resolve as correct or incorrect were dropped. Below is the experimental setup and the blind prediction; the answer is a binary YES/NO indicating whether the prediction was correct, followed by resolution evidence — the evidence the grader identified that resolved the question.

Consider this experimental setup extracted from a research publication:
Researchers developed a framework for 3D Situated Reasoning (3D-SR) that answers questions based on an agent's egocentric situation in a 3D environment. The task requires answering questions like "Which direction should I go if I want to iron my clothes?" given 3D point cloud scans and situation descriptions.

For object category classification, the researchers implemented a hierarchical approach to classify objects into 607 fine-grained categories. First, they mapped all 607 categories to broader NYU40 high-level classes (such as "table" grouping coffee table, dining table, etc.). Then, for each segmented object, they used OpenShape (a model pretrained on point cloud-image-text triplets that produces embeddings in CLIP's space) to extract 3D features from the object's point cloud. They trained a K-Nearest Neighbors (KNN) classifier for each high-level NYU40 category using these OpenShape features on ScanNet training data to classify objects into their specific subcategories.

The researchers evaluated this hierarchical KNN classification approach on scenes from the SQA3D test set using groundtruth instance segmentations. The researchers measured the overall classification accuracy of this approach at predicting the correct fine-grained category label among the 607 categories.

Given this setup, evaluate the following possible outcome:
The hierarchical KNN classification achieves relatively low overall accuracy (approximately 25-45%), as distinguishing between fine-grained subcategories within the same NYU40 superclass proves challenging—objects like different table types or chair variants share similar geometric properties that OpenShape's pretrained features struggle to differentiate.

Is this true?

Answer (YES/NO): NO